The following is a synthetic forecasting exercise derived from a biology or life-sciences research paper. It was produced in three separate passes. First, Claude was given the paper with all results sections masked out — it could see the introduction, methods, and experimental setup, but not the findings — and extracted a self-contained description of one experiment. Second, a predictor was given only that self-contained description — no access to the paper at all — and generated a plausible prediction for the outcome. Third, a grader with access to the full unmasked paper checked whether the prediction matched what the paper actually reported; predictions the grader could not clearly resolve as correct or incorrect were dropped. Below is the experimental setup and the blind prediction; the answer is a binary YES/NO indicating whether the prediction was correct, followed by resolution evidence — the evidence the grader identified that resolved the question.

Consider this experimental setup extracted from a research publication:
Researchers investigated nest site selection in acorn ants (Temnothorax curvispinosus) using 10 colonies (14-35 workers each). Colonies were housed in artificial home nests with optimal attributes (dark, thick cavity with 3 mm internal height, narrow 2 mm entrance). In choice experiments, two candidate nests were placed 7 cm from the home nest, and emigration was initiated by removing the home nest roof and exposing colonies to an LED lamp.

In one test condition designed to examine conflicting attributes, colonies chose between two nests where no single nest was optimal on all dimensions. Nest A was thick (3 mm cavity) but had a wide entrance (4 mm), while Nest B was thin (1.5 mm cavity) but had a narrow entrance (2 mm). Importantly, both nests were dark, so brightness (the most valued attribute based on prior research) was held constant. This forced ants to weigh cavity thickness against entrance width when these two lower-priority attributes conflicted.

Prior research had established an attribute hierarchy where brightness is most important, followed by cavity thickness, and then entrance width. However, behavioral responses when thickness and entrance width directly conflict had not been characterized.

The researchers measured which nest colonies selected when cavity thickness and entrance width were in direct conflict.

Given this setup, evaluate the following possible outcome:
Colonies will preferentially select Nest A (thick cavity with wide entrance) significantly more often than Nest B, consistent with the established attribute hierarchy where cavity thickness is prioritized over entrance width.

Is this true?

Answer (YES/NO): NO